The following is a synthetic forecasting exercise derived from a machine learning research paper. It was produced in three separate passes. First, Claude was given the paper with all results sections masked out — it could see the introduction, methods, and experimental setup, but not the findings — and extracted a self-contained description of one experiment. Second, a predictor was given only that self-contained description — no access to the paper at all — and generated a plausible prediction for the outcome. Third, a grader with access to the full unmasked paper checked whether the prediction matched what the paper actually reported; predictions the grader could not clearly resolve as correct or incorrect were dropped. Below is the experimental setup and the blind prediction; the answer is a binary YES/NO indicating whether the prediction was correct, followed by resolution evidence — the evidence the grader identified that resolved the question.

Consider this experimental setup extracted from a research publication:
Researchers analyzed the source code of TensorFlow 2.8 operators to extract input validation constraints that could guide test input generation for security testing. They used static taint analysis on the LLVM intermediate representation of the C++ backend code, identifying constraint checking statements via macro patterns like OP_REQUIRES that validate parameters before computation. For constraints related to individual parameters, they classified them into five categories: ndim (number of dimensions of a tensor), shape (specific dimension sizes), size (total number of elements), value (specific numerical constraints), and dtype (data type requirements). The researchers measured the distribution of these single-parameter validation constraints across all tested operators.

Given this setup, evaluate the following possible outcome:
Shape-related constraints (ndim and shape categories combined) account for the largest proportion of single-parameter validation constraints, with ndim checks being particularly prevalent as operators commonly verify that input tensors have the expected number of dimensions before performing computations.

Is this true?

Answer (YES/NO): YES